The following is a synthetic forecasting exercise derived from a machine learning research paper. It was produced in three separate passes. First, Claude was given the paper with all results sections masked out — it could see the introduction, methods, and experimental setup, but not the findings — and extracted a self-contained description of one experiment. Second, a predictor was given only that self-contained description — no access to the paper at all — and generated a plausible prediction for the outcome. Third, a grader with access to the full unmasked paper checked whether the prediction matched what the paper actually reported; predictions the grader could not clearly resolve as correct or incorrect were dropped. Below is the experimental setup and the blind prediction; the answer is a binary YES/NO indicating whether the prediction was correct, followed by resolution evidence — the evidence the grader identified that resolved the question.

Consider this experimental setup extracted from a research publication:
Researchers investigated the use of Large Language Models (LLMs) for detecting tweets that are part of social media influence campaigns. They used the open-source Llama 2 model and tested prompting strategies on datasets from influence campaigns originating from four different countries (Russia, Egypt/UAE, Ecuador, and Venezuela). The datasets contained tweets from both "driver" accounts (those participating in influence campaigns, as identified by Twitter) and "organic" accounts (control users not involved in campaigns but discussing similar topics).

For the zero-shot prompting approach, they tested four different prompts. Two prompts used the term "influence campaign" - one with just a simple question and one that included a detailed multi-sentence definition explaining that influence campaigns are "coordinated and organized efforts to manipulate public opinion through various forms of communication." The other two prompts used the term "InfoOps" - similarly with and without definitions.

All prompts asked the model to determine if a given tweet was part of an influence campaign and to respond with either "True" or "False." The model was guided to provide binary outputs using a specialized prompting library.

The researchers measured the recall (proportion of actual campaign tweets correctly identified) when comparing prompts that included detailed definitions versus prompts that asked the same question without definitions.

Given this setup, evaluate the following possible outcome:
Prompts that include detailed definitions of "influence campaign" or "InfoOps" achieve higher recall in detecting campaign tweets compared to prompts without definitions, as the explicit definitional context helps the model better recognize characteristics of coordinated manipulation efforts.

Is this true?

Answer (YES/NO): YES